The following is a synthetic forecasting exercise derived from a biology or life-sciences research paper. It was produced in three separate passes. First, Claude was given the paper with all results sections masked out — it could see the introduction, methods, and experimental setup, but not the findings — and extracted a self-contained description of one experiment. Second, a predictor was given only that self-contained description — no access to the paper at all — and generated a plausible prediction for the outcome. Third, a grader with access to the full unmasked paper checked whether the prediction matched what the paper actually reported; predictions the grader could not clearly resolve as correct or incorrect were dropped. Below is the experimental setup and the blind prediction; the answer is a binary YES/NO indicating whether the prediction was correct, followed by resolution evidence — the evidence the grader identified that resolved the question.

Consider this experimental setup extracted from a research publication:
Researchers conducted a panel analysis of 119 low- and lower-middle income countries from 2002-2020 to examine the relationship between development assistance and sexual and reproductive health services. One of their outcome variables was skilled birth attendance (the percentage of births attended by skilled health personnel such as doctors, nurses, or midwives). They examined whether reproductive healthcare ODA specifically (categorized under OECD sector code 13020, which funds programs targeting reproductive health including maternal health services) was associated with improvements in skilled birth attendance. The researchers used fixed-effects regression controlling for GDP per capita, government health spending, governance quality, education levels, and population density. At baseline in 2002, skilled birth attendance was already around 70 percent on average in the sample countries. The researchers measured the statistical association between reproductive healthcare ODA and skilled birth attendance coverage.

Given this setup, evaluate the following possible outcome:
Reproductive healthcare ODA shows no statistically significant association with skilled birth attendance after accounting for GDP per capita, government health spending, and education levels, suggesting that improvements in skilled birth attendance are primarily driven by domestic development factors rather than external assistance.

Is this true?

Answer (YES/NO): NO